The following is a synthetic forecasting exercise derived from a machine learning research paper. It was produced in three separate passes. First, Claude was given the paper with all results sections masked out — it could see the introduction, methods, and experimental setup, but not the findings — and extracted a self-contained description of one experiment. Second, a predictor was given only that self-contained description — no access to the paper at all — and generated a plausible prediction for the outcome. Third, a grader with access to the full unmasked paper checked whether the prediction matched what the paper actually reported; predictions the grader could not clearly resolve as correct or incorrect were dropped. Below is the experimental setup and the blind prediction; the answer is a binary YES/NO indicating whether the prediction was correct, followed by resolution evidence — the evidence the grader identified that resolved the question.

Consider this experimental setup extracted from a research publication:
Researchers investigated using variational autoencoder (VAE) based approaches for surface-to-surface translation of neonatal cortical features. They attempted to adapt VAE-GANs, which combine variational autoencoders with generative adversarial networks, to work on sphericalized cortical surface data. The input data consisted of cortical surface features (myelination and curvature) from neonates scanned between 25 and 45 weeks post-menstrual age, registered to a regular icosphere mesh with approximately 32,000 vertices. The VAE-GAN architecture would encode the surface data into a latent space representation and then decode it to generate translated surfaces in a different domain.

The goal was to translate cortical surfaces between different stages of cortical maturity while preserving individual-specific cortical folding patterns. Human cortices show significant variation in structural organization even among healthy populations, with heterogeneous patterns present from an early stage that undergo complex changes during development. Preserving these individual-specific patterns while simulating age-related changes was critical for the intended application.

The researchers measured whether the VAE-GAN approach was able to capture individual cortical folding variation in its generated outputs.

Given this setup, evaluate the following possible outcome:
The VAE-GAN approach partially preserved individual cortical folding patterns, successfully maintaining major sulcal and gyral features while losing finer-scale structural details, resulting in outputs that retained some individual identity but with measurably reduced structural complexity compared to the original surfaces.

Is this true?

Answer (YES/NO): NO